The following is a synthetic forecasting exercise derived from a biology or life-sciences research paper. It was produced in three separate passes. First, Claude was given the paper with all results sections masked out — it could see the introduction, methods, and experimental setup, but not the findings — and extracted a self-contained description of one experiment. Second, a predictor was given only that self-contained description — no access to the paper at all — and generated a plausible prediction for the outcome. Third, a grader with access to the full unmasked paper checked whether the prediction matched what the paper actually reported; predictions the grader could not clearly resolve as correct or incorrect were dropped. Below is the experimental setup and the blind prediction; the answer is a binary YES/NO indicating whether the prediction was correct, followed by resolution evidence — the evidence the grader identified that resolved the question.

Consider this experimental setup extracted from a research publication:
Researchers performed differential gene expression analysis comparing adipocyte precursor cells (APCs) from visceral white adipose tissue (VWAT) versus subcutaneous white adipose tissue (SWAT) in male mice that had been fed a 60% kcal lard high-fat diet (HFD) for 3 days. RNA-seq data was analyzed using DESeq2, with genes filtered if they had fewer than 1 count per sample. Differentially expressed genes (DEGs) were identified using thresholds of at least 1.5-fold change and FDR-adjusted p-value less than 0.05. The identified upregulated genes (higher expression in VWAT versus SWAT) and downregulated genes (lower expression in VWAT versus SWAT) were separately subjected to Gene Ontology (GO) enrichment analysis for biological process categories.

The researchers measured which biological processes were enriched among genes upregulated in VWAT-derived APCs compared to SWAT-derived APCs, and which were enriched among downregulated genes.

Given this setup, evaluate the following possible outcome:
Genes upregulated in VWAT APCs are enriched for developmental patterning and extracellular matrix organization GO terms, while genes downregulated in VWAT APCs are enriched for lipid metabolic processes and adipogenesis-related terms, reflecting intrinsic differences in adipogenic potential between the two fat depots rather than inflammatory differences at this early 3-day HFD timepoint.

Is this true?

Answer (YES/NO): NO